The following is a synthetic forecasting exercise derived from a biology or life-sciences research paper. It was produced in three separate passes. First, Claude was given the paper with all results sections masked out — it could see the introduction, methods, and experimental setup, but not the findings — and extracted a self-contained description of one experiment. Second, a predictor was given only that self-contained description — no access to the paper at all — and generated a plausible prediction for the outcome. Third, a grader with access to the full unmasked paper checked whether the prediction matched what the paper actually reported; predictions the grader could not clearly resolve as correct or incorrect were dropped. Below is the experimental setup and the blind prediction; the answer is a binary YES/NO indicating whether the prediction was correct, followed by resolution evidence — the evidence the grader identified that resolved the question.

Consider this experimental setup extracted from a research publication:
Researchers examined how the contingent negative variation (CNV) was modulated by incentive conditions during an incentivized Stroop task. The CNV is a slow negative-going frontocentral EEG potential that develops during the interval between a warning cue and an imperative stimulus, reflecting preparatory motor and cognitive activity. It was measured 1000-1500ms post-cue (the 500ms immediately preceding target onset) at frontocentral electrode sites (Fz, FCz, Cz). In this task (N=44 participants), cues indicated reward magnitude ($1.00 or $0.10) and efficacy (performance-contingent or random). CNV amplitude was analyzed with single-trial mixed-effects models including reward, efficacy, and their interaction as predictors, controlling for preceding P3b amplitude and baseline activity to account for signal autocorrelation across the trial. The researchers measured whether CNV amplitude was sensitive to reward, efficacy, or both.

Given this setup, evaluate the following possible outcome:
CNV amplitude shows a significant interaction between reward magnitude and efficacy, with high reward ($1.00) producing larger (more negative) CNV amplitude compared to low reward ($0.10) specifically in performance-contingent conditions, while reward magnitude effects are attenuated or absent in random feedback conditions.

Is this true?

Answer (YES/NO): YES